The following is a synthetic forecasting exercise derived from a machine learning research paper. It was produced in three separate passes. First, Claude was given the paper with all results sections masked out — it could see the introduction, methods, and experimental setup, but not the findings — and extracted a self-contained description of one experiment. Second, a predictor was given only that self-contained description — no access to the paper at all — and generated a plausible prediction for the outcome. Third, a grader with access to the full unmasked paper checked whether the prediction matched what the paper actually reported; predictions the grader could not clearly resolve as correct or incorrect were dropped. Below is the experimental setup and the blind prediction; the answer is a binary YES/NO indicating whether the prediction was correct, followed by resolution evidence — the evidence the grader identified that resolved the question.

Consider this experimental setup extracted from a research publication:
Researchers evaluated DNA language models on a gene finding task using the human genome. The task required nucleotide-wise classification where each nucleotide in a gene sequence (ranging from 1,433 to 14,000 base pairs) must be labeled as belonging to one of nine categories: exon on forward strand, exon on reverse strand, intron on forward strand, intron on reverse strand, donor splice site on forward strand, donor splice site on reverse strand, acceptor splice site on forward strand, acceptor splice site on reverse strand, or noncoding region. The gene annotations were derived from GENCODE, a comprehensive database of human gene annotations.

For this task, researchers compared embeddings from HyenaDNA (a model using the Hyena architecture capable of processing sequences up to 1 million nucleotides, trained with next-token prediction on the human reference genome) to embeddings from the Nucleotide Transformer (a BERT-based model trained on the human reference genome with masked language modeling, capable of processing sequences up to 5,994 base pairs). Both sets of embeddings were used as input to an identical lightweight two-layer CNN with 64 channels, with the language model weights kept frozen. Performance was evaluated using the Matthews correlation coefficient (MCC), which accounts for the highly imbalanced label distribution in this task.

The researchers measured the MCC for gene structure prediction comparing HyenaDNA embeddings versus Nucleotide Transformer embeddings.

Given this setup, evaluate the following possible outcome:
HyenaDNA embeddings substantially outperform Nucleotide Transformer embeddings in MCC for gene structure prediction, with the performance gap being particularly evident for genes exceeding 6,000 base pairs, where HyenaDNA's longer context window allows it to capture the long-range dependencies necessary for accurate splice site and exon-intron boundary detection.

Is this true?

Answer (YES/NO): NO